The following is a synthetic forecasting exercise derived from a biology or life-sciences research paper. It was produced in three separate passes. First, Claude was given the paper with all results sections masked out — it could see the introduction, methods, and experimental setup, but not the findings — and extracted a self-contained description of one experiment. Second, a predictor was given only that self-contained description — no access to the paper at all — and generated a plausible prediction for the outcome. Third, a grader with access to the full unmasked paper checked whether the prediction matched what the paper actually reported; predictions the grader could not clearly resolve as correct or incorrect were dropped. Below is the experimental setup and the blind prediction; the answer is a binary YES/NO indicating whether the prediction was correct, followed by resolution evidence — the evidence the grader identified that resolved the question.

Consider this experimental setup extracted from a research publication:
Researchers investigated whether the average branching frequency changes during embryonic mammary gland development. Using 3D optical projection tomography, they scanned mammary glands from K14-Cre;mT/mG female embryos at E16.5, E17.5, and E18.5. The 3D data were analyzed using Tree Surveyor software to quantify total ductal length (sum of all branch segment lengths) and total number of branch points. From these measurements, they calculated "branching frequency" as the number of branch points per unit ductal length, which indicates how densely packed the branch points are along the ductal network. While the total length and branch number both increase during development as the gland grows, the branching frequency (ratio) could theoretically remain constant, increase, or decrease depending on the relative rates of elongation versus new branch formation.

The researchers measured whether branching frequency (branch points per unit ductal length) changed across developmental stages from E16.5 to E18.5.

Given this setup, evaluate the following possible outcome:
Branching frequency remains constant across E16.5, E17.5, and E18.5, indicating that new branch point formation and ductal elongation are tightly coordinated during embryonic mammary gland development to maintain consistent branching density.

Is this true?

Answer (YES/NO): YES